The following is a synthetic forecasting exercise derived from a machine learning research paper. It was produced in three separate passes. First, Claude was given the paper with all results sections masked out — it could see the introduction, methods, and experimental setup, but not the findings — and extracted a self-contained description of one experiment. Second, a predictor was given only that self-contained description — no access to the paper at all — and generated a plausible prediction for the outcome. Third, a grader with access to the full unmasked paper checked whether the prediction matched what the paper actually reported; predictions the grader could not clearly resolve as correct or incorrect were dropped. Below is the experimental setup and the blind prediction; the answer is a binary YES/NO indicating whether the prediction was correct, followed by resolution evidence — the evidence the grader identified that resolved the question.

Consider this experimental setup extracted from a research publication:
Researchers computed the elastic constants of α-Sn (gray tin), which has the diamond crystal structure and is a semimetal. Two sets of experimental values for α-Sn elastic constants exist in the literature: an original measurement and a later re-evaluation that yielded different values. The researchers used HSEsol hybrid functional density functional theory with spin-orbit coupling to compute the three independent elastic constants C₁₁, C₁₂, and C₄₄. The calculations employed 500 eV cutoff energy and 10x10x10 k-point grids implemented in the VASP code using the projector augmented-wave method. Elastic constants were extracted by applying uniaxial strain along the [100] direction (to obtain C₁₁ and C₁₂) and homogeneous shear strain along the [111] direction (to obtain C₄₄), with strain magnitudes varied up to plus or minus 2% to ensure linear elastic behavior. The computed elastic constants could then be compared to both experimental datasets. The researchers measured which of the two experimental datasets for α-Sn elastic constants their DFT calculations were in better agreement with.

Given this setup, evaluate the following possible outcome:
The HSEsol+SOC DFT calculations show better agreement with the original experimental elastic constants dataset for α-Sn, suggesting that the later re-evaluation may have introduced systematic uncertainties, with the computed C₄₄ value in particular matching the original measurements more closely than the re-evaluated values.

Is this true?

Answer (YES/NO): NO